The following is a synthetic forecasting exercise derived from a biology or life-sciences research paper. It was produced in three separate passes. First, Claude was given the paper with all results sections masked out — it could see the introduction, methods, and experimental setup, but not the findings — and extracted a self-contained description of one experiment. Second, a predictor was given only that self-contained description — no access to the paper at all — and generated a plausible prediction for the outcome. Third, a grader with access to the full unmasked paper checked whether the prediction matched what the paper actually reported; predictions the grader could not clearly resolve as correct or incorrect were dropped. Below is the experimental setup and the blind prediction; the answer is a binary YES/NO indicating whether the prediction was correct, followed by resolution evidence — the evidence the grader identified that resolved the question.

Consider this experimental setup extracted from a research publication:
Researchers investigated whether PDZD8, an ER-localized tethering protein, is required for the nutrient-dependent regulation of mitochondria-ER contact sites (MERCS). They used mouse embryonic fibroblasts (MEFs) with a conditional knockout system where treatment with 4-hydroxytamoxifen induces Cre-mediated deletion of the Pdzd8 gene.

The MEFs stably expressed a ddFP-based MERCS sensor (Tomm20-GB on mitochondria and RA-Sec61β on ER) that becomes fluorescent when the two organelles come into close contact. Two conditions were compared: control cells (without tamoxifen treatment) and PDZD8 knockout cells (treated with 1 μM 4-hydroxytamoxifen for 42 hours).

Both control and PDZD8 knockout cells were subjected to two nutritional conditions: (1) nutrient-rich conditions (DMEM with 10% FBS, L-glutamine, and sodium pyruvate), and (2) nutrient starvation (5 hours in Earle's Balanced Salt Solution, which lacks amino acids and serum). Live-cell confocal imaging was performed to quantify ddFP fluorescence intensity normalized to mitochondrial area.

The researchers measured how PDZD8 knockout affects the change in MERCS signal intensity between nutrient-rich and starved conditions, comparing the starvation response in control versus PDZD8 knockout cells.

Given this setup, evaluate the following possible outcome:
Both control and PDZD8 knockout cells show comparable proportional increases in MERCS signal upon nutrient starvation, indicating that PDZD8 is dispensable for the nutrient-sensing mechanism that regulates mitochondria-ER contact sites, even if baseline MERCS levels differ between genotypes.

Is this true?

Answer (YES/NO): NO